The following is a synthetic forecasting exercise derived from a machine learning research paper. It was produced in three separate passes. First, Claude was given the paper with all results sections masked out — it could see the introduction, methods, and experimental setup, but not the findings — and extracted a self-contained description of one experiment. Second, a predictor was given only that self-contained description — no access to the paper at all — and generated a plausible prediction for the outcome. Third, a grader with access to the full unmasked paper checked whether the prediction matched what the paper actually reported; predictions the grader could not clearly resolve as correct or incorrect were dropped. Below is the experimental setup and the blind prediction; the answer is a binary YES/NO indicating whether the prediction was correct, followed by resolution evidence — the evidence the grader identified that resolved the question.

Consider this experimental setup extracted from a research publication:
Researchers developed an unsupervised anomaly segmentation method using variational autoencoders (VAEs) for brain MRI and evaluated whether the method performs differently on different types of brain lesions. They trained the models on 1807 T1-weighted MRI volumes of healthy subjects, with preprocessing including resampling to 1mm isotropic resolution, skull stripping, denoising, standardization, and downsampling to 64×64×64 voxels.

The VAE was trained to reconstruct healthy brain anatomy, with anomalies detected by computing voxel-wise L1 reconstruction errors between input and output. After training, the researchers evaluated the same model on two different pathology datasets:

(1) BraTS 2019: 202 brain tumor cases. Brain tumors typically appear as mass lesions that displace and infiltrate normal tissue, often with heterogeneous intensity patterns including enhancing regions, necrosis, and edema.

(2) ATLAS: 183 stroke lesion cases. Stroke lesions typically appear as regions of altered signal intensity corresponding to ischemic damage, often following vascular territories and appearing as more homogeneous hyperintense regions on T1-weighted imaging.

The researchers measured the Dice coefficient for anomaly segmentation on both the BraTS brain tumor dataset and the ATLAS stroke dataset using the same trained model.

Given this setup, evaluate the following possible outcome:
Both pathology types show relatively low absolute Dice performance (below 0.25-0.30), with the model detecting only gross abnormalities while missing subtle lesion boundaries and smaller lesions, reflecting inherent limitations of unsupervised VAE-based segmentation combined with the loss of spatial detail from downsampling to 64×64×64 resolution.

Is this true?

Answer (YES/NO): NO